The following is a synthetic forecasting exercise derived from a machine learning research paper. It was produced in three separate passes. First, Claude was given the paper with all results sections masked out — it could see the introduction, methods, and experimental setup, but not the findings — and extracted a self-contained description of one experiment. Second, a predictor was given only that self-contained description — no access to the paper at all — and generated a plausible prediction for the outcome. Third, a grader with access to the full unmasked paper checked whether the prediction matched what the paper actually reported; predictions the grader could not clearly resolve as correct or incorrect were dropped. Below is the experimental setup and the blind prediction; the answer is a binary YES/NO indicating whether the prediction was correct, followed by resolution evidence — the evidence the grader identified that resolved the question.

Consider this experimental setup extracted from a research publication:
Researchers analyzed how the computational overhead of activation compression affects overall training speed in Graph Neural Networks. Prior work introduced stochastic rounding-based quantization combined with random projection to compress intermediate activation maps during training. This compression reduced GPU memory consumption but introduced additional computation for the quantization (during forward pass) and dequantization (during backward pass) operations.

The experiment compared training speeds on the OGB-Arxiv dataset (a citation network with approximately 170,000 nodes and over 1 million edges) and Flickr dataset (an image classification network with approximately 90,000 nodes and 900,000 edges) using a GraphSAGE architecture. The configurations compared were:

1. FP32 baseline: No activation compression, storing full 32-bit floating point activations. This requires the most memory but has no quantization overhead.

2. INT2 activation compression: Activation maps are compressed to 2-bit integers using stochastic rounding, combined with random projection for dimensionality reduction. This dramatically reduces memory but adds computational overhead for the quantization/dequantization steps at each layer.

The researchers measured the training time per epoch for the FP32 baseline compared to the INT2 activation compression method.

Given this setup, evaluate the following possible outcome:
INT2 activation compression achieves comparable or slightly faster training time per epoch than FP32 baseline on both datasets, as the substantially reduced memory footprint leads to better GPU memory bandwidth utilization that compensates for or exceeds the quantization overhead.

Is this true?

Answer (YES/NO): NO